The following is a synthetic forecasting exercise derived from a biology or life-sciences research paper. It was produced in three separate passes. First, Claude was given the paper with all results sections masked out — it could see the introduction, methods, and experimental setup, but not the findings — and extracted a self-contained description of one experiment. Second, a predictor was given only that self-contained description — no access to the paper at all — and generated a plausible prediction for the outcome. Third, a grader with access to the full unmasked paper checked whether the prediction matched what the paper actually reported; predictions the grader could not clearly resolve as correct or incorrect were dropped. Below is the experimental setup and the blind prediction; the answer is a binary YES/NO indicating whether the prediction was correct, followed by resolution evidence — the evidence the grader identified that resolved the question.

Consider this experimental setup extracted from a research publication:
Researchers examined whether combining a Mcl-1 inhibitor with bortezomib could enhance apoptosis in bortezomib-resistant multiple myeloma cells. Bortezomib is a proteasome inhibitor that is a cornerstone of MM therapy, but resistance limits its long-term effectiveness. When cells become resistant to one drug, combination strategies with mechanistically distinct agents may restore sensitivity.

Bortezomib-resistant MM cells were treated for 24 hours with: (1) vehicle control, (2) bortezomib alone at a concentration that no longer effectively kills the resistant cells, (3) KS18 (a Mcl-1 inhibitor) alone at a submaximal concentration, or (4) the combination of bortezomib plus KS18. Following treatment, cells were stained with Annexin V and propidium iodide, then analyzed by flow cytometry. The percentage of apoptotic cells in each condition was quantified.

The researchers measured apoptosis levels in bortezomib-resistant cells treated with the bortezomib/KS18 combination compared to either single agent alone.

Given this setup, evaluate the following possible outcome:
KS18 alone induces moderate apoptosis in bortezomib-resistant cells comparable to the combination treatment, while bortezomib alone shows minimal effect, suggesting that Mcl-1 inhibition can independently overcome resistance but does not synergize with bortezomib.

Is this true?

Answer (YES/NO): NO